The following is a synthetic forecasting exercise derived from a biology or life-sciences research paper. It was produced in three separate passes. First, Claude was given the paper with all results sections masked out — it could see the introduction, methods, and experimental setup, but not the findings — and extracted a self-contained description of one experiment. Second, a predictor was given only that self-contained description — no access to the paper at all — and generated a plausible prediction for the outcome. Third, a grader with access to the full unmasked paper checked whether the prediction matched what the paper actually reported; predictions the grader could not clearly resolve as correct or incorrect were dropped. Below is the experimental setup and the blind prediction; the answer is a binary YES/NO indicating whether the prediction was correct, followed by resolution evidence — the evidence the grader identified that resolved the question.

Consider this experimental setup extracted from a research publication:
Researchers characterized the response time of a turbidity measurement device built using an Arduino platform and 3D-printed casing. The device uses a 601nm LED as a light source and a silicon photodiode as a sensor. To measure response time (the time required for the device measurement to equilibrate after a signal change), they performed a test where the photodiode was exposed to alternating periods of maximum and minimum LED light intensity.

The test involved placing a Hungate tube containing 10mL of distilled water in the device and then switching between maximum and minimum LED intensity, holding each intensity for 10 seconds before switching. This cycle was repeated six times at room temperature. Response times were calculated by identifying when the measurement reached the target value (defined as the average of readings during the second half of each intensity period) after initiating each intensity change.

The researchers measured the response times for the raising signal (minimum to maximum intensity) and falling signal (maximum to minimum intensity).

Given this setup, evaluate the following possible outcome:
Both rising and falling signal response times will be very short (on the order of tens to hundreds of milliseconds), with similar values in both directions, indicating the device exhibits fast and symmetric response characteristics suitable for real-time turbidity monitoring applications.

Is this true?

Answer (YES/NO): NO